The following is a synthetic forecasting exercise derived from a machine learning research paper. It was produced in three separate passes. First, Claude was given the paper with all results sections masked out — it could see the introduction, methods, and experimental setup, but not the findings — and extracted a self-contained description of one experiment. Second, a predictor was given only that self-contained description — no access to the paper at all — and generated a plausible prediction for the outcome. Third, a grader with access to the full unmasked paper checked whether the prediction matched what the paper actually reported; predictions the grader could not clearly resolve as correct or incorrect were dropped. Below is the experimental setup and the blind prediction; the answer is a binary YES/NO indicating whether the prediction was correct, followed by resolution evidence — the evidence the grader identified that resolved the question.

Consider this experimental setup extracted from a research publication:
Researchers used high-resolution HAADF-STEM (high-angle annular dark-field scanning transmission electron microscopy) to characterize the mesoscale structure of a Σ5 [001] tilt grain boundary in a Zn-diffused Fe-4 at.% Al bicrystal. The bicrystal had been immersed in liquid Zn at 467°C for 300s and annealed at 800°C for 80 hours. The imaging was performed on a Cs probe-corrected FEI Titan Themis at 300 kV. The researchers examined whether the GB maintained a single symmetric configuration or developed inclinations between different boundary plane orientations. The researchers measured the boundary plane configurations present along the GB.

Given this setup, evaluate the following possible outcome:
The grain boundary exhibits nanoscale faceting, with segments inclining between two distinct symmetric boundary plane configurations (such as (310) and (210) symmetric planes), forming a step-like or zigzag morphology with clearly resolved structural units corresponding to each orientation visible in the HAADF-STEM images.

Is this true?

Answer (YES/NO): YES